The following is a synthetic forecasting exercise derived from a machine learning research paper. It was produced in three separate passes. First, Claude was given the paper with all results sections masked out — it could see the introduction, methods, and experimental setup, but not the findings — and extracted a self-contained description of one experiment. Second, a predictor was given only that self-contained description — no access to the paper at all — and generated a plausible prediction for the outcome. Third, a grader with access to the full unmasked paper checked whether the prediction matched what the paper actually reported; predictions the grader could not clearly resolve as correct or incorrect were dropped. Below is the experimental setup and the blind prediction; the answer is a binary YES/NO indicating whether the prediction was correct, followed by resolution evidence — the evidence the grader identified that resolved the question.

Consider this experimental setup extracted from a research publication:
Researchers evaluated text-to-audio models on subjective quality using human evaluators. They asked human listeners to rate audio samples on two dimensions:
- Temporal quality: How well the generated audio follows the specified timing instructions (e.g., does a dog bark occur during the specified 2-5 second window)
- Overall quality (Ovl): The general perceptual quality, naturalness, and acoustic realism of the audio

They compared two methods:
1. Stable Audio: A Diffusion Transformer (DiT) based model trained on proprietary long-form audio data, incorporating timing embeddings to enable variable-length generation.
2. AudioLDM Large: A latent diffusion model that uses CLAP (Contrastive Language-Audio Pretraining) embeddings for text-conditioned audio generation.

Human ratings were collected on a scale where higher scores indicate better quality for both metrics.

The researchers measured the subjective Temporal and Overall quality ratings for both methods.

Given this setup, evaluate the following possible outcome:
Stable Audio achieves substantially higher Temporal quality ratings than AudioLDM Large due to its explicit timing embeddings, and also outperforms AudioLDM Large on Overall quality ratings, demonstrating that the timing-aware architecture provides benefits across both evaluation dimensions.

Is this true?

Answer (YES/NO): YES